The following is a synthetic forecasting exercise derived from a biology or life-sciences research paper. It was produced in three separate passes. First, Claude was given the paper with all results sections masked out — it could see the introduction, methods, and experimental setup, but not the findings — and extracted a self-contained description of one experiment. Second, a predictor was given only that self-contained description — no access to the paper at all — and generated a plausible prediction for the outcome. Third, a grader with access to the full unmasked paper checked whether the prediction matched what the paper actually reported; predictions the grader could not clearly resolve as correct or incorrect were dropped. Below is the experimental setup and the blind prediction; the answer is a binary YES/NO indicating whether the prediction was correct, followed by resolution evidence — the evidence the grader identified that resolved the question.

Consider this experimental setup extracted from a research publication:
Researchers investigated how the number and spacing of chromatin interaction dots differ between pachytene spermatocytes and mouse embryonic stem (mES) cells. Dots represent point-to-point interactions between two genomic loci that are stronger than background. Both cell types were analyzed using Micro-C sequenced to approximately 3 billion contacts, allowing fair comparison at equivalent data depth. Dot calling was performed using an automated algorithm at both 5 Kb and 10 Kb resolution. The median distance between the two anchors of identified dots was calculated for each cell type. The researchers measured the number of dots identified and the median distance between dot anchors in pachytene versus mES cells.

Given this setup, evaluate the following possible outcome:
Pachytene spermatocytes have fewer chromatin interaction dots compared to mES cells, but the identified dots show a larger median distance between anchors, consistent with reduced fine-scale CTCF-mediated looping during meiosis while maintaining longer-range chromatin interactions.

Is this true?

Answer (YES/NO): YES